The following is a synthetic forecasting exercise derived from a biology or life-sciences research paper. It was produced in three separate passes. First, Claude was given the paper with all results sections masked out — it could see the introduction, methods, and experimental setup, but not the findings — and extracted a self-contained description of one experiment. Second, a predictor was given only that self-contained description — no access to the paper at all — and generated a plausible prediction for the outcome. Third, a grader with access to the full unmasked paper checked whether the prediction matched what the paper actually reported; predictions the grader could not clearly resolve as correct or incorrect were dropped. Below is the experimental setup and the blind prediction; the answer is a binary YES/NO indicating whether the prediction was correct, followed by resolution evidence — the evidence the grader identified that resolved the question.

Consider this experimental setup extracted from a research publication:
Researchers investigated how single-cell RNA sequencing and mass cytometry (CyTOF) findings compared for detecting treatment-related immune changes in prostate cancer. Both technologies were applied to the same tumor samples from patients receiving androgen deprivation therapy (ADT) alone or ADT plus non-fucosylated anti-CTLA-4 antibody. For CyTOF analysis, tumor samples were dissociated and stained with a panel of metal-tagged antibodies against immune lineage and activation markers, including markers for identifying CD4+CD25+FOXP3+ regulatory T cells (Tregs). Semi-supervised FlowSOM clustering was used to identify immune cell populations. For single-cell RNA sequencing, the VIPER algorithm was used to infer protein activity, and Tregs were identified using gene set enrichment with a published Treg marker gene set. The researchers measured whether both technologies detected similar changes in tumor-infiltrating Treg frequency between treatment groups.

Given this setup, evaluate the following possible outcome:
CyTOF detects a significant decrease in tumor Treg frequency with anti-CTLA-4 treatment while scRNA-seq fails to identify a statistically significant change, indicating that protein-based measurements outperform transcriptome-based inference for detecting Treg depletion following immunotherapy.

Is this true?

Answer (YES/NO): NO